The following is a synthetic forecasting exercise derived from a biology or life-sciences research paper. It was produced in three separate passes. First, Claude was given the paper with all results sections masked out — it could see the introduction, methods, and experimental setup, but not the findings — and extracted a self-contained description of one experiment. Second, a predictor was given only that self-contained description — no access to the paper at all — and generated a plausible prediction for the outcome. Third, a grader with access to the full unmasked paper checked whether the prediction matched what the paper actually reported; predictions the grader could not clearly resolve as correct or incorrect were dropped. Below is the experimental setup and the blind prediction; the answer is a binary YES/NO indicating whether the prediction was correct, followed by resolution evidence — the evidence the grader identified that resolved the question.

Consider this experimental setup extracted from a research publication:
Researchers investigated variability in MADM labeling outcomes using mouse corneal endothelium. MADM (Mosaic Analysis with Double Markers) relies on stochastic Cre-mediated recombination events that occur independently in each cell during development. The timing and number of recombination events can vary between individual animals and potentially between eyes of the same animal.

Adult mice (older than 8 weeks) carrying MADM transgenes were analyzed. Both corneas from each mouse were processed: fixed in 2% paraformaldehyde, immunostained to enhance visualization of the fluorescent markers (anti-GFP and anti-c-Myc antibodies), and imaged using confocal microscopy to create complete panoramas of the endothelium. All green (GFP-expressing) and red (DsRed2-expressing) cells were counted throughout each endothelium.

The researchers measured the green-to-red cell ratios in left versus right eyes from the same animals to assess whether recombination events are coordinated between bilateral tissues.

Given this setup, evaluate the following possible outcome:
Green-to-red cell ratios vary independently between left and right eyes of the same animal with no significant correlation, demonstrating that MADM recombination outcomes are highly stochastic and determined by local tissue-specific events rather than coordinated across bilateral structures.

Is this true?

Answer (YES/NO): YES